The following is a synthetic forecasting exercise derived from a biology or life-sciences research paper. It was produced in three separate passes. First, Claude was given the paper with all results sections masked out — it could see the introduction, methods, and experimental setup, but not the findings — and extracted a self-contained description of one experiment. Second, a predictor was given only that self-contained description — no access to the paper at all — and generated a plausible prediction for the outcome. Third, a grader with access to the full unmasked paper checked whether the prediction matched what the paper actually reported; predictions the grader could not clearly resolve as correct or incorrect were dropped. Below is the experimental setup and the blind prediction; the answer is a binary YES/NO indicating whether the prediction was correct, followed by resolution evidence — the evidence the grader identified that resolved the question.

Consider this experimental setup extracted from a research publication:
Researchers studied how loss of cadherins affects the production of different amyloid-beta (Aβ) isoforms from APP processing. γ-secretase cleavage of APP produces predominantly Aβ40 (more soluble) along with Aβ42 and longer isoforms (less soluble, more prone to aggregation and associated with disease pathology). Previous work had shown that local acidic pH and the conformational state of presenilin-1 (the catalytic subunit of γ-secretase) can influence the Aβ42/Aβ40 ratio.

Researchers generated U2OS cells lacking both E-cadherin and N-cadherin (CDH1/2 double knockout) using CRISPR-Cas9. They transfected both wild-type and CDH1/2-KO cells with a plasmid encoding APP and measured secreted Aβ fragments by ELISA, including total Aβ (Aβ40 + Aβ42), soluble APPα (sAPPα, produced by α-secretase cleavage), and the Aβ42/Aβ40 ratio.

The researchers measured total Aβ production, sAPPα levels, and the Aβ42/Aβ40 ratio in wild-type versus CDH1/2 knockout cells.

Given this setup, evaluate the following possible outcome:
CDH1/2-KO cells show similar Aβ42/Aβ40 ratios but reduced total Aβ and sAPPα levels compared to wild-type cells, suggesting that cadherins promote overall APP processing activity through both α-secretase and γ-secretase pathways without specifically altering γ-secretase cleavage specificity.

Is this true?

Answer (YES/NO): NO